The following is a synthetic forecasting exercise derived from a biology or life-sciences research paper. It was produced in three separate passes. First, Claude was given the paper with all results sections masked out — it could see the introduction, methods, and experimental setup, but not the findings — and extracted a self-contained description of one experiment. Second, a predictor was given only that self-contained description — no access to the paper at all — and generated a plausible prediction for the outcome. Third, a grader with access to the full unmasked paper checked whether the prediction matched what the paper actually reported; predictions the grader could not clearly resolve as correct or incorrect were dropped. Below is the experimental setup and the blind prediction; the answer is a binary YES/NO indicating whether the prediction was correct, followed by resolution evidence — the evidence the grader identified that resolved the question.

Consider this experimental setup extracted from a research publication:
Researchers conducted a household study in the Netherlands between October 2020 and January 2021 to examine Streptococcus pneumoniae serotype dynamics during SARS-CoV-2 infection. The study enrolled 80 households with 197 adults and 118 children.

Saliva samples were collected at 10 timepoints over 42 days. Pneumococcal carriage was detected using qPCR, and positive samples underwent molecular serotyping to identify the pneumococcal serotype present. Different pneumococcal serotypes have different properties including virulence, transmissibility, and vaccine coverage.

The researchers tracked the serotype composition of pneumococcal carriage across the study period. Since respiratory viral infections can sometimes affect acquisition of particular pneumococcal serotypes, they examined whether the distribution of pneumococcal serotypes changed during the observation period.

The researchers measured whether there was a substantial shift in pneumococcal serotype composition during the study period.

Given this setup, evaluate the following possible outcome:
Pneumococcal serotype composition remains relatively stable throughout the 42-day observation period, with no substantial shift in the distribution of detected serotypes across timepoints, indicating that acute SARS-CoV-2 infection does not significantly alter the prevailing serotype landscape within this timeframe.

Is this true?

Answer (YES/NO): YES